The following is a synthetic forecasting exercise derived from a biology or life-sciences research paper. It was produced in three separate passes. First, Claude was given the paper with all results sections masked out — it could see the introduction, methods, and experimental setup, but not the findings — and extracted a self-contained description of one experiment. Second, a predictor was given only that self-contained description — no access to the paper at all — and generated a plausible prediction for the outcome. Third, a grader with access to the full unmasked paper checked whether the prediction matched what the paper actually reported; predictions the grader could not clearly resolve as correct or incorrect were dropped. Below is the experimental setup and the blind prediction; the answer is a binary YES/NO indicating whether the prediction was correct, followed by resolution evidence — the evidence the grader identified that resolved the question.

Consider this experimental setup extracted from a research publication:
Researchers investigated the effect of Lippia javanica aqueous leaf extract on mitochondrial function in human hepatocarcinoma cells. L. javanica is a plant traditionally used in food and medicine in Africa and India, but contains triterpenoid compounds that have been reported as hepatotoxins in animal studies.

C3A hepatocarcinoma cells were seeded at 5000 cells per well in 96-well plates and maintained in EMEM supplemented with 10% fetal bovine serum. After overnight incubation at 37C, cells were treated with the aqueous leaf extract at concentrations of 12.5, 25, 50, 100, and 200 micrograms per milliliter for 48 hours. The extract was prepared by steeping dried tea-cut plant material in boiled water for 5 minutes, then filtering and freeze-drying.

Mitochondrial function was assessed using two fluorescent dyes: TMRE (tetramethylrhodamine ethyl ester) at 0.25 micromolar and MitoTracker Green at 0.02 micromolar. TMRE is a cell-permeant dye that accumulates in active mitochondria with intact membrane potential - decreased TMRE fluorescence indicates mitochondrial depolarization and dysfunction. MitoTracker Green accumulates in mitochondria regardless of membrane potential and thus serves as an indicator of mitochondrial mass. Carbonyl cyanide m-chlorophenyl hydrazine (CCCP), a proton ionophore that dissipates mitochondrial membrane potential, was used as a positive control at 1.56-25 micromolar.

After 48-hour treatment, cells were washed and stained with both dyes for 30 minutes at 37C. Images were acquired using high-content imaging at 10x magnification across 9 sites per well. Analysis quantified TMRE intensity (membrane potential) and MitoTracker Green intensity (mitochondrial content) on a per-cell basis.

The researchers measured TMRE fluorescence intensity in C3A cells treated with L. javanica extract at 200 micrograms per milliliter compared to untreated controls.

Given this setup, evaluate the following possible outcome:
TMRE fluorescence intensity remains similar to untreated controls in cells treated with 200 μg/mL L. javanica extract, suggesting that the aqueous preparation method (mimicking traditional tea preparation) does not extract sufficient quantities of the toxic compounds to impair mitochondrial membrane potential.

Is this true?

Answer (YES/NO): NO